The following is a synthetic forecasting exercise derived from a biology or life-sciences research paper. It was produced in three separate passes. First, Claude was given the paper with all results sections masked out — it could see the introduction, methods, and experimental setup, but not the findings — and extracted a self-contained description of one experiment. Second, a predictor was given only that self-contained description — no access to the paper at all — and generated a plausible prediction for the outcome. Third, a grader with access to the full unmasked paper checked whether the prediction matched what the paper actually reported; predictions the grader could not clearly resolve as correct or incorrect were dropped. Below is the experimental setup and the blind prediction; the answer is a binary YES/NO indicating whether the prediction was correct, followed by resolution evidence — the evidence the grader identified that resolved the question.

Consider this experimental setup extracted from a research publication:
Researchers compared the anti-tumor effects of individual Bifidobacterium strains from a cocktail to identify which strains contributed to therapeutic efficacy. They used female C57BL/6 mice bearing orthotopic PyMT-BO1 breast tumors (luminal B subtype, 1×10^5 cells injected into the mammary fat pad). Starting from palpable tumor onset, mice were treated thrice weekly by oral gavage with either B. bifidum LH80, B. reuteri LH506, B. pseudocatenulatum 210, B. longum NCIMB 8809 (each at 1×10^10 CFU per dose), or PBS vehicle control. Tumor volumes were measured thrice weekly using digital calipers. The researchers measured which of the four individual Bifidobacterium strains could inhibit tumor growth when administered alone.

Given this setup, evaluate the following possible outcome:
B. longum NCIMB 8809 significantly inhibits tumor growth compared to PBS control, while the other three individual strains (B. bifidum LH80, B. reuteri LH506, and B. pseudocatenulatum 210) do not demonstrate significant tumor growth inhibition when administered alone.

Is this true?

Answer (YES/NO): NO